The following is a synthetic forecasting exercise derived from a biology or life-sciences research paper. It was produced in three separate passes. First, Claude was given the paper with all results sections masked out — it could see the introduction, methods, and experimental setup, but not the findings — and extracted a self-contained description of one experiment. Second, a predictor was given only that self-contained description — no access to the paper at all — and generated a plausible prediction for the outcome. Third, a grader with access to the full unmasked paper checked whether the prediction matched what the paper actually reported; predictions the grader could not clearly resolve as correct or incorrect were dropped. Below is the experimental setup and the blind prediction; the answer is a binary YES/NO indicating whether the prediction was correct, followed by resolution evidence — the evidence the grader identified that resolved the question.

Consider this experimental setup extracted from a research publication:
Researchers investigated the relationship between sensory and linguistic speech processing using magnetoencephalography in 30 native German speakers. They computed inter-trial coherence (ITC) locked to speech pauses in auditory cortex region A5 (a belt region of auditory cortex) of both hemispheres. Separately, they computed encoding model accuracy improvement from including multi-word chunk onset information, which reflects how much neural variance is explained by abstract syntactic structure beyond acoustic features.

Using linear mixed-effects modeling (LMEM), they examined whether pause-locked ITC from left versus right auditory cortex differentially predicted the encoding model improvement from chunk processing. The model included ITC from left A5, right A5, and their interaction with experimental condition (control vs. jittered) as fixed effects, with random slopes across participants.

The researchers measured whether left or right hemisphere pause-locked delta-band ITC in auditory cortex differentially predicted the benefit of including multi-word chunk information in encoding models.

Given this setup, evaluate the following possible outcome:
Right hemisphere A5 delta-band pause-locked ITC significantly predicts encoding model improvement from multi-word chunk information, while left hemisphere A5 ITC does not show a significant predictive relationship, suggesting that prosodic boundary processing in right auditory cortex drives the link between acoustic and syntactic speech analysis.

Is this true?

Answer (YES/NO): NO